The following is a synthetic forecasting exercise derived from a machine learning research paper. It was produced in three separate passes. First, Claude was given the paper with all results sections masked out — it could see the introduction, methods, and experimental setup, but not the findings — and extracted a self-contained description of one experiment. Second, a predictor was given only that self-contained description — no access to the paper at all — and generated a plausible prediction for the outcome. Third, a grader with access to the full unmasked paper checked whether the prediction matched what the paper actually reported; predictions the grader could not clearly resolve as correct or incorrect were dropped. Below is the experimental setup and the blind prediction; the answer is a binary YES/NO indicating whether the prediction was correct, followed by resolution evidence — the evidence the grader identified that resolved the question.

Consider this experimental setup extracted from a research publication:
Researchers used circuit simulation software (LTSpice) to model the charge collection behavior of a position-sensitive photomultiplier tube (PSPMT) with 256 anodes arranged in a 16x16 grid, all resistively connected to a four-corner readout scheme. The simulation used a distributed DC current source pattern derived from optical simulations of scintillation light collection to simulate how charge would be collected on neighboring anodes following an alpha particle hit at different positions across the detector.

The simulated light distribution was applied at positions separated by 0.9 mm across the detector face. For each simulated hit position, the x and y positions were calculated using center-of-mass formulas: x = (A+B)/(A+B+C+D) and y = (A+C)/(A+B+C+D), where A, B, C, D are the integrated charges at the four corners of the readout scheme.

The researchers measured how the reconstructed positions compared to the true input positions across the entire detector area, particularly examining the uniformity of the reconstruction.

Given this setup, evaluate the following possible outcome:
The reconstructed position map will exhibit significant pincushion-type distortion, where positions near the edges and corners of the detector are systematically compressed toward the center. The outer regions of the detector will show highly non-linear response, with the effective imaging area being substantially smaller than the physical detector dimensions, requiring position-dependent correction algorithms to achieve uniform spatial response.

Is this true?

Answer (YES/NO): NO